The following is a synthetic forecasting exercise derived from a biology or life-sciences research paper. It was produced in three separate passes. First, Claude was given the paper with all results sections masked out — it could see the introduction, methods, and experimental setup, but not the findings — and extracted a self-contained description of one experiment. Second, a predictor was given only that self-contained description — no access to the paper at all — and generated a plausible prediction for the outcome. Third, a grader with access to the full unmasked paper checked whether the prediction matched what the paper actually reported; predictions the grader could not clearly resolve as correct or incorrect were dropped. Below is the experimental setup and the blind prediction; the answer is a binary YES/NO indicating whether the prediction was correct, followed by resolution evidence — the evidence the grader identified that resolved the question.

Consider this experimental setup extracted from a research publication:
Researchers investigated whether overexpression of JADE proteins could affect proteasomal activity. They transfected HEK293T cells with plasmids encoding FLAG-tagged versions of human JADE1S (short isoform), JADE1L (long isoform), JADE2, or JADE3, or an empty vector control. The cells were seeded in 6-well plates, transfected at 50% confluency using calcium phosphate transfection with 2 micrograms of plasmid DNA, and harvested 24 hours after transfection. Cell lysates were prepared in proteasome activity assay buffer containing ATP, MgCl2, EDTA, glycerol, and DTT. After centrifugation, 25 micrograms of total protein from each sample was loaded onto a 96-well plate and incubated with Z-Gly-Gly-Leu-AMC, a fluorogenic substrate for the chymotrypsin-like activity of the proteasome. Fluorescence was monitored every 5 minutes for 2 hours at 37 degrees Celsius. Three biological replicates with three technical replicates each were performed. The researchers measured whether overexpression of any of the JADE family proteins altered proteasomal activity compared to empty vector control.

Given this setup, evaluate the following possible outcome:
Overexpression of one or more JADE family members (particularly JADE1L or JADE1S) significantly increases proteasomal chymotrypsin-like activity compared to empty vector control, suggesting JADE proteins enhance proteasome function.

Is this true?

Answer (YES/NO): NO